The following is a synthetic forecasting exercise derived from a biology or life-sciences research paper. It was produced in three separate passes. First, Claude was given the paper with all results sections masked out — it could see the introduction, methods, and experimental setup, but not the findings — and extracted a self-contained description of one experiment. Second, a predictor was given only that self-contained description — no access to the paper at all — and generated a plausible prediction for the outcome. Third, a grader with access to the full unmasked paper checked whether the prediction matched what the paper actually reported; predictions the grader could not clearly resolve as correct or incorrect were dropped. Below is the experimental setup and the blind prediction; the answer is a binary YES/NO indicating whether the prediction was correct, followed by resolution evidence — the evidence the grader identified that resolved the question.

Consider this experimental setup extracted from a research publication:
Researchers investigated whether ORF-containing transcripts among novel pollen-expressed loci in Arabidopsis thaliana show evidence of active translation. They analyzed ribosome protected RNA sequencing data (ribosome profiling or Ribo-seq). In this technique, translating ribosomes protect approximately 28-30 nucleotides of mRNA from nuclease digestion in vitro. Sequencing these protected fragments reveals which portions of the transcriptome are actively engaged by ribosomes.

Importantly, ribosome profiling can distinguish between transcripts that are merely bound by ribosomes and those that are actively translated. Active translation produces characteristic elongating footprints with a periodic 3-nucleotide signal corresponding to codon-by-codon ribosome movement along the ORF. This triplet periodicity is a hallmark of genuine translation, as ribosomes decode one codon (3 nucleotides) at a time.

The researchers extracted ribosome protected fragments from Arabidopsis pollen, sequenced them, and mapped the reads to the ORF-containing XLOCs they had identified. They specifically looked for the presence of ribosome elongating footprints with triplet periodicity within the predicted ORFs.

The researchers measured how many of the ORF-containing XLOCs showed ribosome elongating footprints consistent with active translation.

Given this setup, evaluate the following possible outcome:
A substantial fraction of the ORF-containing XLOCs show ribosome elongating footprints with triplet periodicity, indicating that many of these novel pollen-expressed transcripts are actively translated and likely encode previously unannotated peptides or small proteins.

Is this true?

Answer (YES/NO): YES